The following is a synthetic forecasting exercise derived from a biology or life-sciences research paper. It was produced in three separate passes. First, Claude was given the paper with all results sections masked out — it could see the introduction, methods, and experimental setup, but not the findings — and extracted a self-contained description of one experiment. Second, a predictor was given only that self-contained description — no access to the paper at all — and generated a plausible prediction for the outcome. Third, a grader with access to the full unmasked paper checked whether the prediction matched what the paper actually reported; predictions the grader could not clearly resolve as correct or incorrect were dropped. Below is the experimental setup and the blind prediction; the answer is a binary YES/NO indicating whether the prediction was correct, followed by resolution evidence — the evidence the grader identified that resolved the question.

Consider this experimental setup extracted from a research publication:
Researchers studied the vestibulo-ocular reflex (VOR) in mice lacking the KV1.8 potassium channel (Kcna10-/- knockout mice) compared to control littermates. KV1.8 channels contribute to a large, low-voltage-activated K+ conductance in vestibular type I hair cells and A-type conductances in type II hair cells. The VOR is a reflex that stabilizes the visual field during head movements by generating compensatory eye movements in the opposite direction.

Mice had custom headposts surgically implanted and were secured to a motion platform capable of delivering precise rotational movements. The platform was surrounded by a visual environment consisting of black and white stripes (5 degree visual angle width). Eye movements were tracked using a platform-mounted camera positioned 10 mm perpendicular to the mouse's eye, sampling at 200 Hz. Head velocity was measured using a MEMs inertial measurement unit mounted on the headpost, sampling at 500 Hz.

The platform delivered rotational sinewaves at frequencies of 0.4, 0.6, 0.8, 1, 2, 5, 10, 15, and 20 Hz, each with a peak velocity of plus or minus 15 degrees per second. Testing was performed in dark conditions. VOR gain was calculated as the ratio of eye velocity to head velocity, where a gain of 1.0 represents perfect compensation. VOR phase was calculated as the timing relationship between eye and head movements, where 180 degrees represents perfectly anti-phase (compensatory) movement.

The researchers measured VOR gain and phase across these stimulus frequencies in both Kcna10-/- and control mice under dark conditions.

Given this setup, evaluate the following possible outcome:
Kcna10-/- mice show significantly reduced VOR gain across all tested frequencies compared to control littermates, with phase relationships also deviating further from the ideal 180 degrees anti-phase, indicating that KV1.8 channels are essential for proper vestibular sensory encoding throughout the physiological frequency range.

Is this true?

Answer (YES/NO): NO